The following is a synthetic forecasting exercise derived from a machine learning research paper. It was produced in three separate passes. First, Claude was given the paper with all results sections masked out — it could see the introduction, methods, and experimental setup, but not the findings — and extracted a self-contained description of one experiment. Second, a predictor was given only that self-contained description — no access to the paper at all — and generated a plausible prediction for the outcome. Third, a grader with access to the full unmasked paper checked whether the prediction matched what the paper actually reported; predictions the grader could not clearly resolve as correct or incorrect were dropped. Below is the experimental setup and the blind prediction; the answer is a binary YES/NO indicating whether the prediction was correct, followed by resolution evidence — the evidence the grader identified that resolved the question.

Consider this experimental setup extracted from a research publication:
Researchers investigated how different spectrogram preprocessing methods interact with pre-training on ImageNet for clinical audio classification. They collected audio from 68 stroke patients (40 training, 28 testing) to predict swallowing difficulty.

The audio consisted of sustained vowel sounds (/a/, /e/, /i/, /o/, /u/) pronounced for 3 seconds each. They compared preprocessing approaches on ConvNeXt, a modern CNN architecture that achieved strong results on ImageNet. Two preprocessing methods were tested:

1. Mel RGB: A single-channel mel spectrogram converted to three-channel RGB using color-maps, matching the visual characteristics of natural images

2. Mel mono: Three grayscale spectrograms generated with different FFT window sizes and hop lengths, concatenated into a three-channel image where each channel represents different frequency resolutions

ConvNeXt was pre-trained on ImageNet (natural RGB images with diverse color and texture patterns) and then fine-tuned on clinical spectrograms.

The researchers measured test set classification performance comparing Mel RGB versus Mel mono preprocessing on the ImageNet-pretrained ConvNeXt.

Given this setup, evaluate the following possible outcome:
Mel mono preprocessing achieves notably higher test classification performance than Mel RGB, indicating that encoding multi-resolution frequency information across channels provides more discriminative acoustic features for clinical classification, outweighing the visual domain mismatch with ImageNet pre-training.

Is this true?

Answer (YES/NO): NO